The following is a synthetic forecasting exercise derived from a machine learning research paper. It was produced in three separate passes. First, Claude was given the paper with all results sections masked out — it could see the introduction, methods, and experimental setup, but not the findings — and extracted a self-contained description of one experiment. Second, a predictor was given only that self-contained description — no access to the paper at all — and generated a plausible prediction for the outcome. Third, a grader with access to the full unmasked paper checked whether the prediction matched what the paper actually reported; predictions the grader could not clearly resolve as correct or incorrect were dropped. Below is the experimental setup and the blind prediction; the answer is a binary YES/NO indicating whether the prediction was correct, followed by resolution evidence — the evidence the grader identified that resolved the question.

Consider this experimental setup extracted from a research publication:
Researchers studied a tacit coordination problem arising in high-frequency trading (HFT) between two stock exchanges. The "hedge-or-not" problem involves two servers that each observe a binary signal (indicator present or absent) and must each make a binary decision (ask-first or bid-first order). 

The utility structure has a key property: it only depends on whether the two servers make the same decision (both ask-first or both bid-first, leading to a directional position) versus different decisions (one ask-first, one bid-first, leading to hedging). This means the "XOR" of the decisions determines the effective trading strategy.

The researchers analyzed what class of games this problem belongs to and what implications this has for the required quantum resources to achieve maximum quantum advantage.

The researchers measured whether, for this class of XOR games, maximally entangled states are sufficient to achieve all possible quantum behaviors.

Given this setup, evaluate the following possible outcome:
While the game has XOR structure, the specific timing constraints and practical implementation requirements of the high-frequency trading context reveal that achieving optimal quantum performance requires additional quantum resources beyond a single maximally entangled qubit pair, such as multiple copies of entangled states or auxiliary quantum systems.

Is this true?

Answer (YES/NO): NO